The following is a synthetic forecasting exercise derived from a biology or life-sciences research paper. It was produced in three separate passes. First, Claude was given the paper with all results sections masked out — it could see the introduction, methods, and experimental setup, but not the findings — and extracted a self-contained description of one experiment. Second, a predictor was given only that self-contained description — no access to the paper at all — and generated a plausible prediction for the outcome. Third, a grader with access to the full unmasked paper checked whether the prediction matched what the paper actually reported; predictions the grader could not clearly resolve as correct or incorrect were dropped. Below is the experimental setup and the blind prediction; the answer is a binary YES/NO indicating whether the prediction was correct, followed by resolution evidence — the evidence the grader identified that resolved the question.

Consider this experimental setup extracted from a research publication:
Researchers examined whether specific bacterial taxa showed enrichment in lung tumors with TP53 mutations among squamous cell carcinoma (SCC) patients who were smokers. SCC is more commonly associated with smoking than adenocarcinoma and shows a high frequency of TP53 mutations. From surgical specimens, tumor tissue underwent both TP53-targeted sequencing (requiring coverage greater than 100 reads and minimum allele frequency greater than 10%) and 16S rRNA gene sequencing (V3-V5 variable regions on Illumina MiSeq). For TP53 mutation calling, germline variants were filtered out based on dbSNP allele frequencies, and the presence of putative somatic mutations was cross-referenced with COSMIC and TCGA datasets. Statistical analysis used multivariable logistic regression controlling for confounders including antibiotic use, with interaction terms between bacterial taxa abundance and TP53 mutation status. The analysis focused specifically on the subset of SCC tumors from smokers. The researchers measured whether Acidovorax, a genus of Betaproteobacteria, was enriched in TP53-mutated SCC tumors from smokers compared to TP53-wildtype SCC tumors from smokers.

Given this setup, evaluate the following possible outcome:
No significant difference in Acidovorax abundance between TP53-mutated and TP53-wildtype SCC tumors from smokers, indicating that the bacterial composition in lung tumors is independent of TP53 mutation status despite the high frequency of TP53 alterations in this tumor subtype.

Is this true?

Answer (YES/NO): NO